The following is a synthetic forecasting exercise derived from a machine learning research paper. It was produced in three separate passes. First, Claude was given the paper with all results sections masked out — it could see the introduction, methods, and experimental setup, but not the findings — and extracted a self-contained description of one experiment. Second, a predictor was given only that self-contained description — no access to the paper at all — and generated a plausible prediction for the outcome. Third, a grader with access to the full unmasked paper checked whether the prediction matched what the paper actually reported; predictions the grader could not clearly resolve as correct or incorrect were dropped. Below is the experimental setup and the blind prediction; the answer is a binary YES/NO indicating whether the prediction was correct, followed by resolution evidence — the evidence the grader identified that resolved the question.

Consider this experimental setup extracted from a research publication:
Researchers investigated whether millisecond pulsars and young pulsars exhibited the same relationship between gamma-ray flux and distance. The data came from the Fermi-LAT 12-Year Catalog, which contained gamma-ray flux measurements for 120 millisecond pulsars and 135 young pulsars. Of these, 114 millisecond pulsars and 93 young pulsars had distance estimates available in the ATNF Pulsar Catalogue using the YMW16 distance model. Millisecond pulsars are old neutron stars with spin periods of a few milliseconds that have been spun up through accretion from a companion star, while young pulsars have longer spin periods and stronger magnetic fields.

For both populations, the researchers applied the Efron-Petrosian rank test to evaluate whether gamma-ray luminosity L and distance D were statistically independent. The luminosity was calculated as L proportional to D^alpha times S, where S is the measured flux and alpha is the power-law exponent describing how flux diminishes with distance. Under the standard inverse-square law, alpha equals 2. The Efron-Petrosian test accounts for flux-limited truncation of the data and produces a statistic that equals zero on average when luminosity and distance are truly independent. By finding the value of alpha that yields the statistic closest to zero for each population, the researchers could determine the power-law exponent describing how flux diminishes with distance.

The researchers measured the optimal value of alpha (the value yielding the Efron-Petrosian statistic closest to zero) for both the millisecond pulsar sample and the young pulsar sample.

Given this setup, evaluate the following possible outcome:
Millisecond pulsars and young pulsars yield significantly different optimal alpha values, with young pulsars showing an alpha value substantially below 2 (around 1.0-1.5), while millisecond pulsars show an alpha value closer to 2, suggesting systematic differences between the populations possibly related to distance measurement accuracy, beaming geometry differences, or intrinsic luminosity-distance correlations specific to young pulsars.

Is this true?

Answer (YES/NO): NO